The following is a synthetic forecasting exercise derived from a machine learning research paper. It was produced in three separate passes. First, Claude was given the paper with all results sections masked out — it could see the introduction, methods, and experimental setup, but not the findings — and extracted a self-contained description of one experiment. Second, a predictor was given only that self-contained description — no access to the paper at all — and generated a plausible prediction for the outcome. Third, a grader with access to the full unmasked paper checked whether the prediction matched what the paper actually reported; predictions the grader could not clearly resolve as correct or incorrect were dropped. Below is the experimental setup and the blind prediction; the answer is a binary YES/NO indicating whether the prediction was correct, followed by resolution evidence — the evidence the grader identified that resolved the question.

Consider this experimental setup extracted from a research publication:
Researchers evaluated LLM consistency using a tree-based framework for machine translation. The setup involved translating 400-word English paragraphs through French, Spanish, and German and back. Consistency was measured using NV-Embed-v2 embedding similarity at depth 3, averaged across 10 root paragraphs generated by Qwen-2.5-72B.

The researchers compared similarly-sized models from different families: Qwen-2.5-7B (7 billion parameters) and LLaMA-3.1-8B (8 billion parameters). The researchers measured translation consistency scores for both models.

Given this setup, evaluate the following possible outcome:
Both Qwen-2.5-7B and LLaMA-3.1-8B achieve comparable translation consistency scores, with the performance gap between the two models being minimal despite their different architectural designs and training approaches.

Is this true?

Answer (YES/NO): NO